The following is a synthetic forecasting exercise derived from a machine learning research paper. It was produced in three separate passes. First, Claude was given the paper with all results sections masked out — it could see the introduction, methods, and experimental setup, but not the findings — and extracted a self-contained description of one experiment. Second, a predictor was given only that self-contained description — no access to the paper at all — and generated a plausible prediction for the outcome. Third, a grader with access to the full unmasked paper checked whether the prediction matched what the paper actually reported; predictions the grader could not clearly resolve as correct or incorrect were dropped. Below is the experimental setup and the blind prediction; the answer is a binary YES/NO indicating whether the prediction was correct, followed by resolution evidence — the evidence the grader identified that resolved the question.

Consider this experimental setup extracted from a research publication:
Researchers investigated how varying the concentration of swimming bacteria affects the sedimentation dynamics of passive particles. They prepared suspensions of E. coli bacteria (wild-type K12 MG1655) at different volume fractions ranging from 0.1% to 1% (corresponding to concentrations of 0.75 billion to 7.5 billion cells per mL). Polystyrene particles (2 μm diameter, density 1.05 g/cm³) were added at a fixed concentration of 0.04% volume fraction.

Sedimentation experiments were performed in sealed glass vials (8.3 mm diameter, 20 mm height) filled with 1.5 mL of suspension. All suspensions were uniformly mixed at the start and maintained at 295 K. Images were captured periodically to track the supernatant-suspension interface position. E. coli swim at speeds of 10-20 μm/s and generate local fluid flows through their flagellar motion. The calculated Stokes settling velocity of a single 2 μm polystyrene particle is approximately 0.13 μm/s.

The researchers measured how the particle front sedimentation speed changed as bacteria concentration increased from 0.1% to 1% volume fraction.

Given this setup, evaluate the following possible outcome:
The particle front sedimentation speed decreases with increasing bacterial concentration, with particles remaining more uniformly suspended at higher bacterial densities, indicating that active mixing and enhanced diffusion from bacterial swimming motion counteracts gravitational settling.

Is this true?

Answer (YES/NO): YES